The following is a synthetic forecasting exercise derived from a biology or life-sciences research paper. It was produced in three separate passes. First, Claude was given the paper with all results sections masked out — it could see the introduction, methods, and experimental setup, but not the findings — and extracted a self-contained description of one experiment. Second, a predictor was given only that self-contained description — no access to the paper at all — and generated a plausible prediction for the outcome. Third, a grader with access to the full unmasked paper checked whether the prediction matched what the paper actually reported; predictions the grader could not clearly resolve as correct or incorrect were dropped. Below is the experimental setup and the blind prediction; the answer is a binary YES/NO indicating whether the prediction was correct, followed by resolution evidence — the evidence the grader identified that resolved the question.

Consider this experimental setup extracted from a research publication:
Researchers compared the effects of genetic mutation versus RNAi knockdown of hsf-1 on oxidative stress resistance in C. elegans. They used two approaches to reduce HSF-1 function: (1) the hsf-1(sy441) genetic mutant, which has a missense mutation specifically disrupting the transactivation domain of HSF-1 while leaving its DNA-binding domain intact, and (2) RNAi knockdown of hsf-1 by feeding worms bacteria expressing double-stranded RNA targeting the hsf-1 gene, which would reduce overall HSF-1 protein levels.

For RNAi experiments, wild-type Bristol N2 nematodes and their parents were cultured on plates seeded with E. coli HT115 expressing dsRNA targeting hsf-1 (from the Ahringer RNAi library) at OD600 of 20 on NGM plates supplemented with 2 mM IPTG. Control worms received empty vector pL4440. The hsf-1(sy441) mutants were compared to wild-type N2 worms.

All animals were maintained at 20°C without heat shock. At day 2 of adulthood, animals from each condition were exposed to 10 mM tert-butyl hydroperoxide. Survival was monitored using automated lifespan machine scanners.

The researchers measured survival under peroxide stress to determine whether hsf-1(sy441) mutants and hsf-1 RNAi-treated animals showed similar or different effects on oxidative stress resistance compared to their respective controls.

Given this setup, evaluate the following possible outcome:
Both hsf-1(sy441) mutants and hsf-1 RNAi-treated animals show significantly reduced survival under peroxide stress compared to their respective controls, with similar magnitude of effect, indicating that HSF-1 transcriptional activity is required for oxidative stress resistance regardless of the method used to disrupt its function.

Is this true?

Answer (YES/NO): NO